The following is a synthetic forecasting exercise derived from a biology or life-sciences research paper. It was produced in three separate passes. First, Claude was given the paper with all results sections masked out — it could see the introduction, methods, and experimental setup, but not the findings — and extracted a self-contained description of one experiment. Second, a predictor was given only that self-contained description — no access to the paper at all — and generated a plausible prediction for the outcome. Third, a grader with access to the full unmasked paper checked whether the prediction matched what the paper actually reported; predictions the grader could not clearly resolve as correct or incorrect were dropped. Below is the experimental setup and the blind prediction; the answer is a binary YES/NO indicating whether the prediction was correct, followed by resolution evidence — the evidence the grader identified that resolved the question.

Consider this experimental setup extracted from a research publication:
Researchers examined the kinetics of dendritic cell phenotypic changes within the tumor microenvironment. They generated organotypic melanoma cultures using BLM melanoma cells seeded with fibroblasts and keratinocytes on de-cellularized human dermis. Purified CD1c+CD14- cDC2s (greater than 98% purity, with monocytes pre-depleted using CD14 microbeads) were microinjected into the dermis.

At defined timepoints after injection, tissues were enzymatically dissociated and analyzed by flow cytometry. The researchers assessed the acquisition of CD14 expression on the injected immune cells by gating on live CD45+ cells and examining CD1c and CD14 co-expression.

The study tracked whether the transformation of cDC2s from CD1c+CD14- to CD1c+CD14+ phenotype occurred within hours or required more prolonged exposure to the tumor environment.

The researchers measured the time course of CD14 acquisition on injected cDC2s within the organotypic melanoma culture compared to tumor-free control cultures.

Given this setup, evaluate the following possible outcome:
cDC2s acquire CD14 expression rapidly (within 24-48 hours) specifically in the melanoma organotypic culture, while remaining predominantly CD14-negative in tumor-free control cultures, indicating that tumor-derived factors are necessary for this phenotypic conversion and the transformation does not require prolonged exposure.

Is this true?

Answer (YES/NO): YES